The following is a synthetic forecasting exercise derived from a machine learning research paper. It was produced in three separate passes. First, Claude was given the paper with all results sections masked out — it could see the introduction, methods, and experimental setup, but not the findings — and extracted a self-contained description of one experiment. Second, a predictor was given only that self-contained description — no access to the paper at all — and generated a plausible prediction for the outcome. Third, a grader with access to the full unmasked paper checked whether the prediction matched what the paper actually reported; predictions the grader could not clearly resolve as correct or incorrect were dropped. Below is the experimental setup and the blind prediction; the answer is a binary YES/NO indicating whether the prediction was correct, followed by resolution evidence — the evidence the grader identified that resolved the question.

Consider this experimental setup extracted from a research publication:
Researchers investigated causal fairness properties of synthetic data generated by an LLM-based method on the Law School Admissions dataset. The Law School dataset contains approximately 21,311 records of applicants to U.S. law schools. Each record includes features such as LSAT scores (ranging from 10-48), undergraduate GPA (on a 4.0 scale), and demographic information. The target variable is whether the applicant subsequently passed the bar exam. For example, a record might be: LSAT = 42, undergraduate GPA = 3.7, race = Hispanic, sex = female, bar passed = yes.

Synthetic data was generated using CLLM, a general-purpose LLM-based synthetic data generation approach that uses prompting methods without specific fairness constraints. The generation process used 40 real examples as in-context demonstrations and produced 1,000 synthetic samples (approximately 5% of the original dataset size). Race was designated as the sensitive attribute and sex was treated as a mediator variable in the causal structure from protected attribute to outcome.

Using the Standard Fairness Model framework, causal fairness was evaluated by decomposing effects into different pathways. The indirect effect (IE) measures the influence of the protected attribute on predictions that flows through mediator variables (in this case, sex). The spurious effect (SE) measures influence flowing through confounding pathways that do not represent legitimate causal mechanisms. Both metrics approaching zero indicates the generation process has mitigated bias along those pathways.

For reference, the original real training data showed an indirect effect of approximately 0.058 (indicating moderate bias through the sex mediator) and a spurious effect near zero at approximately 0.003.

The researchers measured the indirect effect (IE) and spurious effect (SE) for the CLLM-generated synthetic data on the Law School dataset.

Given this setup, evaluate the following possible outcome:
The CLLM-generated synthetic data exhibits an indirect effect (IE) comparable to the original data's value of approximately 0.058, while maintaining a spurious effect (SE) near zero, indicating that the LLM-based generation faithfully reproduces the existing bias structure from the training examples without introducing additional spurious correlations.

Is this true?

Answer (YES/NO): NO